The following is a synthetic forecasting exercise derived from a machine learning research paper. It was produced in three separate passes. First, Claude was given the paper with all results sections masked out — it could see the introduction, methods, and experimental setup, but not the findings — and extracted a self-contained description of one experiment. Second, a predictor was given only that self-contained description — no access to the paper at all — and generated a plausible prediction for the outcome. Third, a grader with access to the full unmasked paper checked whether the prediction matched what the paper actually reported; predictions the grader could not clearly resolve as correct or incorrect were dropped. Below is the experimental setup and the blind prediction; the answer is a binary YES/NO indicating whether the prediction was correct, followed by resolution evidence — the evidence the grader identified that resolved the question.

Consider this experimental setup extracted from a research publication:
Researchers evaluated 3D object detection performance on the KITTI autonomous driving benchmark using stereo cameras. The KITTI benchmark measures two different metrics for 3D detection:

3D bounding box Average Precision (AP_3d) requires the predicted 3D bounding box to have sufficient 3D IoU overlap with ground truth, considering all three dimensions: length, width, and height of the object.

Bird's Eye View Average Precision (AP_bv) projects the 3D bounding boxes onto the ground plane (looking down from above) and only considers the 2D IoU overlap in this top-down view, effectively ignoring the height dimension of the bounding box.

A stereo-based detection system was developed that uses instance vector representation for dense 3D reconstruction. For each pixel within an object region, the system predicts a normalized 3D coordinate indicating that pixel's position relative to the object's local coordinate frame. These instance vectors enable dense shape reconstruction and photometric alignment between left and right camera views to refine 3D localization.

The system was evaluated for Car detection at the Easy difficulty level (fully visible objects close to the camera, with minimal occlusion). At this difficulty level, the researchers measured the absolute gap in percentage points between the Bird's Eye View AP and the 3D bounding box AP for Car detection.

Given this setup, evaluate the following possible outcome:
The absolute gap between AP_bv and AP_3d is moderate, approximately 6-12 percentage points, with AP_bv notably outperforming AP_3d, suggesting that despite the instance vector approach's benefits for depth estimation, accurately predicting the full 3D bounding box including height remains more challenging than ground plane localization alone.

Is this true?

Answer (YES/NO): NO